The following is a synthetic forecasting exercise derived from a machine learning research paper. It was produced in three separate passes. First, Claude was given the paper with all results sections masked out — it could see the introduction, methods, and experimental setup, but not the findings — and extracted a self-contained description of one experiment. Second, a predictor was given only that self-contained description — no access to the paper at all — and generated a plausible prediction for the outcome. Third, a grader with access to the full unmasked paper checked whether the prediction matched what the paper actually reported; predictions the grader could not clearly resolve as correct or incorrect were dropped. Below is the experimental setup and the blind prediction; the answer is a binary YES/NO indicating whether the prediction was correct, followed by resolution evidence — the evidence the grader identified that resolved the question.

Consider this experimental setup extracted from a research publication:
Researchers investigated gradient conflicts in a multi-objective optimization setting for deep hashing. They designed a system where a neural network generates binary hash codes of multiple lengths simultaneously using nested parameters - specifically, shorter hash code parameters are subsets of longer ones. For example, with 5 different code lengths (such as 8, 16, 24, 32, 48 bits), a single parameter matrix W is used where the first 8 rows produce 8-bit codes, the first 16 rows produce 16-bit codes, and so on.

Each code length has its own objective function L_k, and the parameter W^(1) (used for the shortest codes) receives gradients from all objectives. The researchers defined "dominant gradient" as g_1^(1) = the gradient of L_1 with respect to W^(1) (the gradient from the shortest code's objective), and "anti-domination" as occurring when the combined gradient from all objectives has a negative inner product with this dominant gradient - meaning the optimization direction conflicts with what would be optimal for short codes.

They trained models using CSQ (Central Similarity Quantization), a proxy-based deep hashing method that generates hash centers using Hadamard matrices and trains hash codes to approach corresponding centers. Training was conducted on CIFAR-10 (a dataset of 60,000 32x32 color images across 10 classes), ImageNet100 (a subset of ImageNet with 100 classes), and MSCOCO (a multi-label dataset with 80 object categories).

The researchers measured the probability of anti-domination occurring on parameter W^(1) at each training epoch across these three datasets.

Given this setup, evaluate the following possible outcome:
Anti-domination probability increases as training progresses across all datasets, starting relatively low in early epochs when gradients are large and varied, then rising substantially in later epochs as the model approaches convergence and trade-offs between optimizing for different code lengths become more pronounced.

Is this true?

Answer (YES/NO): YES